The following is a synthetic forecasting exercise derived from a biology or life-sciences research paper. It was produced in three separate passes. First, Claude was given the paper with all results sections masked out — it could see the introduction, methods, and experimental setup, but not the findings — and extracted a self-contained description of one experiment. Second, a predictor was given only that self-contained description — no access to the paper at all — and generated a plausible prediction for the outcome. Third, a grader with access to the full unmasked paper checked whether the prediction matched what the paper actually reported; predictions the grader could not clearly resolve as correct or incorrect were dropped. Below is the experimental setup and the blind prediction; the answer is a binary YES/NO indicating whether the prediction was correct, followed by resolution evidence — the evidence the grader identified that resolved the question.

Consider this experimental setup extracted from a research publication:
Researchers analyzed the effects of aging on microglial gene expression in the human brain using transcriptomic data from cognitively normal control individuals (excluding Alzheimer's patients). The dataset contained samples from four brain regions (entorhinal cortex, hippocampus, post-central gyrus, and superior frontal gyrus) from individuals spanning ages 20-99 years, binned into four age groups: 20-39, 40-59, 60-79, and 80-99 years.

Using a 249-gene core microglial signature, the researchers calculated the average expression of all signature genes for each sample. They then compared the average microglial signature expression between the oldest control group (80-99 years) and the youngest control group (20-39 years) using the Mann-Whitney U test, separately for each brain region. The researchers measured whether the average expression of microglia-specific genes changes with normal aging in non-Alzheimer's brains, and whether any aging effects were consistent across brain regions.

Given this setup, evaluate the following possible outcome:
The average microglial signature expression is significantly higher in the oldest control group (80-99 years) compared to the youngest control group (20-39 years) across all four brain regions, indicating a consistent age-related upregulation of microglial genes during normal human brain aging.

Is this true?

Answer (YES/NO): NO